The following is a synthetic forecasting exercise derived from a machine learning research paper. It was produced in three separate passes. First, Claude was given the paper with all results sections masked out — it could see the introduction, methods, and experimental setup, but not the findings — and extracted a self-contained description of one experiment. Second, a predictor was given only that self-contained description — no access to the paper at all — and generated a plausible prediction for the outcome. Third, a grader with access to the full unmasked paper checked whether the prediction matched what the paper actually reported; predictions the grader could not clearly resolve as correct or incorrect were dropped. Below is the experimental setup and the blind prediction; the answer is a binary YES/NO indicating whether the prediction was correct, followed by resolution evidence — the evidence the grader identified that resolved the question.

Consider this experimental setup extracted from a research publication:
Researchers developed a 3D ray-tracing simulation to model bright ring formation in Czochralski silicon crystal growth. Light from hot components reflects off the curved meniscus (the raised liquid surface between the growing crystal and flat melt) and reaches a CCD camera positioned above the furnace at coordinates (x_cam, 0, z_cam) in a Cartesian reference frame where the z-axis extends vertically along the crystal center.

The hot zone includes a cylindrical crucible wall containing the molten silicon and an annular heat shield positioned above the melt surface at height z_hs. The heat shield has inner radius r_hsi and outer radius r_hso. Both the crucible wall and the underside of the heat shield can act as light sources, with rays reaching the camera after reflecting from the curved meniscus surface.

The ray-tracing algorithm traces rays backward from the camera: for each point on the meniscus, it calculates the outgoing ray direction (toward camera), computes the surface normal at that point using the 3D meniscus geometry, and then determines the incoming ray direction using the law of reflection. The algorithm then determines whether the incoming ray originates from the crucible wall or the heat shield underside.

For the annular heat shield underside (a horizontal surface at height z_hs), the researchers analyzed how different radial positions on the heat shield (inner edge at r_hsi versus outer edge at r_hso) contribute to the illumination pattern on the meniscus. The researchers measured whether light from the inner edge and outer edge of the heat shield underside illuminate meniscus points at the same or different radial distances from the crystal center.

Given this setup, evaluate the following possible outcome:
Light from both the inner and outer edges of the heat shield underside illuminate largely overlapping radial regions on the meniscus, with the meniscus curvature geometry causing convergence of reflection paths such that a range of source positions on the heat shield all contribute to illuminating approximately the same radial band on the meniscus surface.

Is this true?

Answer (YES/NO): NO